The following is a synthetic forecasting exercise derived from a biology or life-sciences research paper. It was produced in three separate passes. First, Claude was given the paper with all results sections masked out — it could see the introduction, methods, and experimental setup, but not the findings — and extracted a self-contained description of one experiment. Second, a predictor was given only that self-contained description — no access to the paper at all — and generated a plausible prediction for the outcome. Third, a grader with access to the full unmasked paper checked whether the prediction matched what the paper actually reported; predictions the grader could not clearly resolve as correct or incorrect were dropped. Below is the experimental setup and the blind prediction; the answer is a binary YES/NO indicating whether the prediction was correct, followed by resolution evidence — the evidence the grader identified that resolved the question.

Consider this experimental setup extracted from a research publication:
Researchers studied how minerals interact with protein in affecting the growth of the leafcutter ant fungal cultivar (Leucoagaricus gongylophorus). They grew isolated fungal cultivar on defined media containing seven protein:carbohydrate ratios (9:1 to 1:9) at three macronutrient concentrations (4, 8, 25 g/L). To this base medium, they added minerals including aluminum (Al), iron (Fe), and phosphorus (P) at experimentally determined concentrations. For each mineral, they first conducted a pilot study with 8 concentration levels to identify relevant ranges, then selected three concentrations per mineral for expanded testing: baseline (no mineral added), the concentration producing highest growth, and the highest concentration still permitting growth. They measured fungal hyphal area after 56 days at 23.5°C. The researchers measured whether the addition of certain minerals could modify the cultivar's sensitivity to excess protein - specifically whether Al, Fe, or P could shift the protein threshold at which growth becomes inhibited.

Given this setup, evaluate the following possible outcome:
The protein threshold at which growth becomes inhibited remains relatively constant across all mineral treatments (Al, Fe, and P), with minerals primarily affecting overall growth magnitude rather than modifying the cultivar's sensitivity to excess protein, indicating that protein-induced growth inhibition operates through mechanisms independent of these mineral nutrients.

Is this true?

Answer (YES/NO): NO